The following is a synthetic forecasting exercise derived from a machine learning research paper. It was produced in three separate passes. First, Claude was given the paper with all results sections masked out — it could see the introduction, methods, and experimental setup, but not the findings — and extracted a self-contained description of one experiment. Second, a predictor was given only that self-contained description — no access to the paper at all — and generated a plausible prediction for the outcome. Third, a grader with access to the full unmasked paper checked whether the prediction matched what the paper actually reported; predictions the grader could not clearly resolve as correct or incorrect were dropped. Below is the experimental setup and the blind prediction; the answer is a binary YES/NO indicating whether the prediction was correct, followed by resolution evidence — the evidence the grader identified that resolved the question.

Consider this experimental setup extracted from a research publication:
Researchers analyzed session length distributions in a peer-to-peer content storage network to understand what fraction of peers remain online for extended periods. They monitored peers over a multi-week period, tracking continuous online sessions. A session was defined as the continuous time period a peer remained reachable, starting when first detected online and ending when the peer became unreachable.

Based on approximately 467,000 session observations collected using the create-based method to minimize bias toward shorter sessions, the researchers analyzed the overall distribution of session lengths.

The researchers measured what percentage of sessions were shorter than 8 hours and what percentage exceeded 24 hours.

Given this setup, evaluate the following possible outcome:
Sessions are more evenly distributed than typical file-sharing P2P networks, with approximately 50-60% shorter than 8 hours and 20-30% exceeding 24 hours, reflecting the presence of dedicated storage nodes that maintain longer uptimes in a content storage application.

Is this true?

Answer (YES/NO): NO